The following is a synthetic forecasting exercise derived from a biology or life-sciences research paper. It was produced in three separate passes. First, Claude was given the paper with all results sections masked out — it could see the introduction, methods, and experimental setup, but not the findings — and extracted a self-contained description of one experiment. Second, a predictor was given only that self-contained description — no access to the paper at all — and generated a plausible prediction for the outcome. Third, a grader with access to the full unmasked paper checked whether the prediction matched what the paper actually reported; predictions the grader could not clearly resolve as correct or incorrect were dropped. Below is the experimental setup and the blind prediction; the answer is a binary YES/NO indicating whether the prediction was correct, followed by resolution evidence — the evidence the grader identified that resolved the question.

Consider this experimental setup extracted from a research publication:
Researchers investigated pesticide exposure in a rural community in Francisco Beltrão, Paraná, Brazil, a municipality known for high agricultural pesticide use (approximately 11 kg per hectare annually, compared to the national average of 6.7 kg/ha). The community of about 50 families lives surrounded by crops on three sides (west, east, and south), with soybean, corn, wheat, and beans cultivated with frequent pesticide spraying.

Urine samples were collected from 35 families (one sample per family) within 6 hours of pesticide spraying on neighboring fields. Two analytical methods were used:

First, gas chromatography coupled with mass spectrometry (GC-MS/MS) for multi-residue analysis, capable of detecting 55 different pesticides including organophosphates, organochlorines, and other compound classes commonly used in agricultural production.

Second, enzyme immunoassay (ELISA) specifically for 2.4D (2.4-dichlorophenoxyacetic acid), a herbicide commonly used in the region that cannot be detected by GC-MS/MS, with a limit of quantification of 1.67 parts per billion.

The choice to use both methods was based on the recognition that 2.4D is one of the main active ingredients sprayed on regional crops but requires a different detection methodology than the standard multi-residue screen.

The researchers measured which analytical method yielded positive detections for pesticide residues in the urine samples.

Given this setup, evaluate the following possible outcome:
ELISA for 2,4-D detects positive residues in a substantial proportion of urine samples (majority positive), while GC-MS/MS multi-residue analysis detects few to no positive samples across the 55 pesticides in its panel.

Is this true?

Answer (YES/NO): NO